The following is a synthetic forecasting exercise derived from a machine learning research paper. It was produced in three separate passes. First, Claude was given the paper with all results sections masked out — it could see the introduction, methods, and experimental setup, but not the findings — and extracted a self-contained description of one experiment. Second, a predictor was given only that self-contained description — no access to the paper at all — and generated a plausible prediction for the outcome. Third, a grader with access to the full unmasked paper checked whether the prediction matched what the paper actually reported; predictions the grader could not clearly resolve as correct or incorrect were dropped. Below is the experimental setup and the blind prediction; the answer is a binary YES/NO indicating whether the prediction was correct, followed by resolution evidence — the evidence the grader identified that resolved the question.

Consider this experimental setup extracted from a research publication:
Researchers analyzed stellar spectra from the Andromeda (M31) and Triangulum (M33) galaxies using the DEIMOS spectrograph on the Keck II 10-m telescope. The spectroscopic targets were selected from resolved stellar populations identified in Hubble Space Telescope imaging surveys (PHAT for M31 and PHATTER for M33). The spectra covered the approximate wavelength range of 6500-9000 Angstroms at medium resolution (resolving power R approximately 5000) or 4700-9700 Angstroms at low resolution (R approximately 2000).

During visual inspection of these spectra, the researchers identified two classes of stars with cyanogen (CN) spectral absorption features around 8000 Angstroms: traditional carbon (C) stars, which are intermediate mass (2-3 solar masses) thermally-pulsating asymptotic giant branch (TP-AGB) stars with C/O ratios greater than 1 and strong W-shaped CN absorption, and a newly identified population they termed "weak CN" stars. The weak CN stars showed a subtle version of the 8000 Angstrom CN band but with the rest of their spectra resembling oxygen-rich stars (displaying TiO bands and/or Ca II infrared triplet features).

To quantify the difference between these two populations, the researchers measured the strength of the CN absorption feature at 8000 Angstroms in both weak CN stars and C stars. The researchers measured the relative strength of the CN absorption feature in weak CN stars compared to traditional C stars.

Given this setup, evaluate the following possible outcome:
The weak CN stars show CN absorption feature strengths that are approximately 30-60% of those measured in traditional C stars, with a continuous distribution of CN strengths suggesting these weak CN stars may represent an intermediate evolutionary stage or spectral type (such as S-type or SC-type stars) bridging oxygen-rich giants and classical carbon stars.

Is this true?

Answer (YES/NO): NO